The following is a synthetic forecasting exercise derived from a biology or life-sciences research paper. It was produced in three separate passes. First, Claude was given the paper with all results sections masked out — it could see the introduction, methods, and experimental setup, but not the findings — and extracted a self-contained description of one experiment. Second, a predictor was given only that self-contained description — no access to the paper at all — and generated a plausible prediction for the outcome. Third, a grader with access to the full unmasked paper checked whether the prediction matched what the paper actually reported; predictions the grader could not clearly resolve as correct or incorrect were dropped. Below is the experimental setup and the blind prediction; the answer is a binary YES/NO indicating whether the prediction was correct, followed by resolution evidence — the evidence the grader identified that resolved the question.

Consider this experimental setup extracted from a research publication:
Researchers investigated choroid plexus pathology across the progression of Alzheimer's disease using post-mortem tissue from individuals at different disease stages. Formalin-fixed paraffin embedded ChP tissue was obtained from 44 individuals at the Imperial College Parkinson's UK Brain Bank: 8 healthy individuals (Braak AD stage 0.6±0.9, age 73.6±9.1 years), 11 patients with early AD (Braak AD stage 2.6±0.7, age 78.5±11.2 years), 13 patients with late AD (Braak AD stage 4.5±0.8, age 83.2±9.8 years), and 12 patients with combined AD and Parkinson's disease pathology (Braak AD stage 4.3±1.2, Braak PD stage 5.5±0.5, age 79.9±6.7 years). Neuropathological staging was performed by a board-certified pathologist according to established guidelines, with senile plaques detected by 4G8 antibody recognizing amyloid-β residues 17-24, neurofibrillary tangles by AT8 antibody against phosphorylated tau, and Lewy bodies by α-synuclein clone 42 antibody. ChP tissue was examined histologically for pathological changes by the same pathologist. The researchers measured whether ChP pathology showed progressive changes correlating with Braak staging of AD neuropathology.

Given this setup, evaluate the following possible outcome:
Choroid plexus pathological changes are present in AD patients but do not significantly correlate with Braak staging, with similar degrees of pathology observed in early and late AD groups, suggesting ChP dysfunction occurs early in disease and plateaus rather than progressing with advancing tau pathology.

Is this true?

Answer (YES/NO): NO